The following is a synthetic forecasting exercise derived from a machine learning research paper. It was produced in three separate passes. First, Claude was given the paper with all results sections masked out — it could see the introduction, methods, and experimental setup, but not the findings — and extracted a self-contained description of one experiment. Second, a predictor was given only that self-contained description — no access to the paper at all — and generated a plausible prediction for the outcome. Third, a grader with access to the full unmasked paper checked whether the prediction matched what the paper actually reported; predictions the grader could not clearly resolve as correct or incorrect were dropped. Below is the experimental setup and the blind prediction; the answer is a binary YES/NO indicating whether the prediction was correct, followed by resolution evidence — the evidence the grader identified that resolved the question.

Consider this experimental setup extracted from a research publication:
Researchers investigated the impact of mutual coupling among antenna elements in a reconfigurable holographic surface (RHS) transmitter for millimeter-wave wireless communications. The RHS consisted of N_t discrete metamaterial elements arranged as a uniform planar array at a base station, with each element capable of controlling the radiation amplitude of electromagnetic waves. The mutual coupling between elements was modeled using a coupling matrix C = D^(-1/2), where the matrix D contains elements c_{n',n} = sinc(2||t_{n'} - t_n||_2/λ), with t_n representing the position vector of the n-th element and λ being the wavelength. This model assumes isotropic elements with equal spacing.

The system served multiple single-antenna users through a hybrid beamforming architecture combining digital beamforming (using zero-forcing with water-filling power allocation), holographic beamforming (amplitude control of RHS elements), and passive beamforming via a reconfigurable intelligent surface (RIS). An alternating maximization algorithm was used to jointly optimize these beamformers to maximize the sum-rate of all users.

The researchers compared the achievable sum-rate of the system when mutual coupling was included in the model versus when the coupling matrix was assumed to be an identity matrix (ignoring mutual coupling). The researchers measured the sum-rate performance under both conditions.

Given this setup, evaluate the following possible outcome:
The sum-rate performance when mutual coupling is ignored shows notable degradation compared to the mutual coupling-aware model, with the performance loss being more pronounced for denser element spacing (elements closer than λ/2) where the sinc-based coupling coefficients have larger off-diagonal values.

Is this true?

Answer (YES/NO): NO